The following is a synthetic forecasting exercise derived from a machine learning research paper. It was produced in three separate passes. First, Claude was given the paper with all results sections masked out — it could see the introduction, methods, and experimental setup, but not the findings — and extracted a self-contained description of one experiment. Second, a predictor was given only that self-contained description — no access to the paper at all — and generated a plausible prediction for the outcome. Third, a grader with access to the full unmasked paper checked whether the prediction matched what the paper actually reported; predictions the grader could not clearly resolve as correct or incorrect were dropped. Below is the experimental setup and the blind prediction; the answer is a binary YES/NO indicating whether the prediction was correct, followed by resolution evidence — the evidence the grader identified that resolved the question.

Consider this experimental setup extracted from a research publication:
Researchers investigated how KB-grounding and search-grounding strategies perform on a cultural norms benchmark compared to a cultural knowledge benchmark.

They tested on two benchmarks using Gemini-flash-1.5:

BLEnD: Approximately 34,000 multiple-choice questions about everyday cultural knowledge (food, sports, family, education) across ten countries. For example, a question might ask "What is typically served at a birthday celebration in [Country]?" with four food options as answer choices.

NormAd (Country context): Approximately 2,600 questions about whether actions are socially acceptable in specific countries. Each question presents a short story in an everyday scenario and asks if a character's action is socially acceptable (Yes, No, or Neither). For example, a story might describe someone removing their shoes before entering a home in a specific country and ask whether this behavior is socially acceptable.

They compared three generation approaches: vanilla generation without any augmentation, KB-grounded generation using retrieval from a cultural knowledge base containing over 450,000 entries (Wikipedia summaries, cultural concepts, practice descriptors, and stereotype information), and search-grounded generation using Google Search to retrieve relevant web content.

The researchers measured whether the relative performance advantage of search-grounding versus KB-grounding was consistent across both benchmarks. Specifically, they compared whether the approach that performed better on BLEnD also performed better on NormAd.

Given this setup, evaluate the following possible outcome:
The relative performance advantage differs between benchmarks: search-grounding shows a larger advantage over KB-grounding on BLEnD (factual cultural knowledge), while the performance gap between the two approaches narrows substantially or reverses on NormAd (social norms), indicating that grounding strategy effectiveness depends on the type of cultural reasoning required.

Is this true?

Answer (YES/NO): NO